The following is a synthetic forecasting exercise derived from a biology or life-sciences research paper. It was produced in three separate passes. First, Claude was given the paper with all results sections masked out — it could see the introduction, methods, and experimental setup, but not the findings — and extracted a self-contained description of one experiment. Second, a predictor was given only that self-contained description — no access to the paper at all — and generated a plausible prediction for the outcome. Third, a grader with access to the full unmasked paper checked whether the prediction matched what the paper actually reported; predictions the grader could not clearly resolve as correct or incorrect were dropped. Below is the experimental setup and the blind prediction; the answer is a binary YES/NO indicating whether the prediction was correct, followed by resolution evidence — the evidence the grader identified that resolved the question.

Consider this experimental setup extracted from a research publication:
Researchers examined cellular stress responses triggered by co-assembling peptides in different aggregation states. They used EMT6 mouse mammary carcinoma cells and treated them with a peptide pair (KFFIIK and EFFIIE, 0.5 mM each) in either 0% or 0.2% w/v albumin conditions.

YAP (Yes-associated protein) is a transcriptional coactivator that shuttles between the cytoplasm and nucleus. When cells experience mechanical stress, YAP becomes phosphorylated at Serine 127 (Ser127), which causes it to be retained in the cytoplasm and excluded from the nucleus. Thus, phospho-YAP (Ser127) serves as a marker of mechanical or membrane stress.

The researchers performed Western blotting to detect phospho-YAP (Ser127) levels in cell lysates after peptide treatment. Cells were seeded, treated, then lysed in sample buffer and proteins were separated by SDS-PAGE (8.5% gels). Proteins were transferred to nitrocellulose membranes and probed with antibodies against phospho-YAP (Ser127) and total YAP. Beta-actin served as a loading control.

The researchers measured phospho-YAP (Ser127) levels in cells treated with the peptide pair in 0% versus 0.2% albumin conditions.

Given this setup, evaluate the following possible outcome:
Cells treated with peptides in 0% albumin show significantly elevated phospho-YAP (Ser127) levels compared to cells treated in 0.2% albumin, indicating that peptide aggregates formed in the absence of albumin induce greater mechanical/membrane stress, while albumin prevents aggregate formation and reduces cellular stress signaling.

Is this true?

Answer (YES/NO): NO